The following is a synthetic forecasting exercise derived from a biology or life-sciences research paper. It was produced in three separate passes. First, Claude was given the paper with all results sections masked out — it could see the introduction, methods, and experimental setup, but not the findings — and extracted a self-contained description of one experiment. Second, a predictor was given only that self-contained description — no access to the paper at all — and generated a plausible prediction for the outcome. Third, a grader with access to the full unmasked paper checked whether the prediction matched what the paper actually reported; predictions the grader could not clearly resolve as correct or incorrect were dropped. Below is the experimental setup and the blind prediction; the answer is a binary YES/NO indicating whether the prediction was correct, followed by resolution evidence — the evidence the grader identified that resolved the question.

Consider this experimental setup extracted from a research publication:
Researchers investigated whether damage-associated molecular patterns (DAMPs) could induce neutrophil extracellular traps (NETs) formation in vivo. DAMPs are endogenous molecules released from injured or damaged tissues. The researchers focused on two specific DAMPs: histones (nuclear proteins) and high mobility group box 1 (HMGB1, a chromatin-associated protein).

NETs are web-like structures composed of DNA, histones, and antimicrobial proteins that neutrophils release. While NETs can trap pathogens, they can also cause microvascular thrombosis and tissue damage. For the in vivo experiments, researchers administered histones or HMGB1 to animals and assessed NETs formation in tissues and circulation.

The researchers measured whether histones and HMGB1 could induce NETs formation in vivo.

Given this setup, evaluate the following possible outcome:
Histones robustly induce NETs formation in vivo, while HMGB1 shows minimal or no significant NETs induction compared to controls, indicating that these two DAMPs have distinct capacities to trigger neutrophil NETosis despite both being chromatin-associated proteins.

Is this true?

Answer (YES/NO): NO